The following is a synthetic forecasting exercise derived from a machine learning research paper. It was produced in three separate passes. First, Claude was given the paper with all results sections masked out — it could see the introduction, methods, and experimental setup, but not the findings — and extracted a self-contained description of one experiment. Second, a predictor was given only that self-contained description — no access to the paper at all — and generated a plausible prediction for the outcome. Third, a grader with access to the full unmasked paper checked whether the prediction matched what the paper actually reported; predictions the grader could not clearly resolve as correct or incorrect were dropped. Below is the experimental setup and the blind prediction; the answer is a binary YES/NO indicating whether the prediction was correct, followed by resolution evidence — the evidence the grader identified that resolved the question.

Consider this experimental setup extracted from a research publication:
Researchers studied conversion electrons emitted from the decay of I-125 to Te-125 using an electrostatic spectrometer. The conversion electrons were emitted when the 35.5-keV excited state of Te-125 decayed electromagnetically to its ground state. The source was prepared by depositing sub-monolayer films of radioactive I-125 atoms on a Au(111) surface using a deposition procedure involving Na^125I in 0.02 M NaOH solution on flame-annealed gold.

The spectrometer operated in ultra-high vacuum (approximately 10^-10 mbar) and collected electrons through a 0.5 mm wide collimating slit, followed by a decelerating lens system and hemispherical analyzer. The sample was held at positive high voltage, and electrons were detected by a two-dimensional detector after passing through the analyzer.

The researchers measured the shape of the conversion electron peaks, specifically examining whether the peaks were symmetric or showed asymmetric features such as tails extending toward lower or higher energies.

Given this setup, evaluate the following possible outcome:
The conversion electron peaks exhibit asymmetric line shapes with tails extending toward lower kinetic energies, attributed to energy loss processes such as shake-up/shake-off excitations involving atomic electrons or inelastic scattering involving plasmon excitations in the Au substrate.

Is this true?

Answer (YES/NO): YES